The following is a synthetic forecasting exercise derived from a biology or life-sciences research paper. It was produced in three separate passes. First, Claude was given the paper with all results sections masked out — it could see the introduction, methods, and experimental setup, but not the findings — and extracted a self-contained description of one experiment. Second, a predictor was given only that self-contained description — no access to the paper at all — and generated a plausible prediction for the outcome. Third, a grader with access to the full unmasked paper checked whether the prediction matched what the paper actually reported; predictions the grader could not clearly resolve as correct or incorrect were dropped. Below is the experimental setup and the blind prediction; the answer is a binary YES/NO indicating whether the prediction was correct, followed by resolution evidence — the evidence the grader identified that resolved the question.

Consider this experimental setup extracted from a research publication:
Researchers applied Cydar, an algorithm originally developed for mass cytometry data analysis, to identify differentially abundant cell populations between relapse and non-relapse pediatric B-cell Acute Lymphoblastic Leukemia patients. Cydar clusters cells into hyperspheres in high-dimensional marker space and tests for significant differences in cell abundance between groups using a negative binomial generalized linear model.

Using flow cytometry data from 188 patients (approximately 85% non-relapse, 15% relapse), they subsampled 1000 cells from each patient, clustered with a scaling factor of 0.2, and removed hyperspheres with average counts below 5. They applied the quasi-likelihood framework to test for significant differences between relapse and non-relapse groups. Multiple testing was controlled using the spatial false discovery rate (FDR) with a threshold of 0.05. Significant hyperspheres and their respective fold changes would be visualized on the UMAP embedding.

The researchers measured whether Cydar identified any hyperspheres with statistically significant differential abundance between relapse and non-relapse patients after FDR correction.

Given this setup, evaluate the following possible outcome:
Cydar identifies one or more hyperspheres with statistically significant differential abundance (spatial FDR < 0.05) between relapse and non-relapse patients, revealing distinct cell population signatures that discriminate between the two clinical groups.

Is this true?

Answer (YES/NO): YES